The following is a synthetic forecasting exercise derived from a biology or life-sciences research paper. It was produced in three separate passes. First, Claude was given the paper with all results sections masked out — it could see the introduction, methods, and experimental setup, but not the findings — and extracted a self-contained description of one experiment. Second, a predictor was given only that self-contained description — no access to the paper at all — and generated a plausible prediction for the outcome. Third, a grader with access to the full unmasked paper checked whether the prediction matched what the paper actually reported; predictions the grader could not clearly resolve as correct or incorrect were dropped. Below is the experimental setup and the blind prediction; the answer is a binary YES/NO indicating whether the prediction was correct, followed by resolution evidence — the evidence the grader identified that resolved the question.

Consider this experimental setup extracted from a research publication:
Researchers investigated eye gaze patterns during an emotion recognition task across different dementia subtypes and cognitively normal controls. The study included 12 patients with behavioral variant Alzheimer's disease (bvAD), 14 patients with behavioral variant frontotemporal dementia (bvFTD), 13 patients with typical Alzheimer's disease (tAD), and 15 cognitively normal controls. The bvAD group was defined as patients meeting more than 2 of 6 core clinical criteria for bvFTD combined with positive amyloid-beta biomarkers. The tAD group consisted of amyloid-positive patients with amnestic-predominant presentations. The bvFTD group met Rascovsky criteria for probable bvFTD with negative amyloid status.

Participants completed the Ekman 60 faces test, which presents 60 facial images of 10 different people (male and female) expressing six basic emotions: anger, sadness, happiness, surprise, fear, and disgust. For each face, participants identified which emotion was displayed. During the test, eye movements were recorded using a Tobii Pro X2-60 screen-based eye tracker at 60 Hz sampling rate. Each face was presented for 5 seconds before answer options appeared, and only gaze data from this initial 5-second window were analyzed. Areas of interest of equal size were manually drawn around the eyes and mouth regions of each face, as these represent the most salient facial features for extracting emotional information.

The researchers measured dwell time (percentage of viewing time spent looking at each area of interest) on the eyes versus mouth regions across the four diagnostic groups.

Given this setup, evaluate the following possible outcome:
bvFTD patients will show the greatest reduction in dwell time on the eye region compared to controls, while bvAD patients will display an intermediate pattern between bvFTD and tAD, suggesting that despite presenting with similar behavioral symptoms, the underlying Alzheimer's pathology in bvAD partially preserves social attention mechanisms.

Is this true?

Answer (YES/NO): NO